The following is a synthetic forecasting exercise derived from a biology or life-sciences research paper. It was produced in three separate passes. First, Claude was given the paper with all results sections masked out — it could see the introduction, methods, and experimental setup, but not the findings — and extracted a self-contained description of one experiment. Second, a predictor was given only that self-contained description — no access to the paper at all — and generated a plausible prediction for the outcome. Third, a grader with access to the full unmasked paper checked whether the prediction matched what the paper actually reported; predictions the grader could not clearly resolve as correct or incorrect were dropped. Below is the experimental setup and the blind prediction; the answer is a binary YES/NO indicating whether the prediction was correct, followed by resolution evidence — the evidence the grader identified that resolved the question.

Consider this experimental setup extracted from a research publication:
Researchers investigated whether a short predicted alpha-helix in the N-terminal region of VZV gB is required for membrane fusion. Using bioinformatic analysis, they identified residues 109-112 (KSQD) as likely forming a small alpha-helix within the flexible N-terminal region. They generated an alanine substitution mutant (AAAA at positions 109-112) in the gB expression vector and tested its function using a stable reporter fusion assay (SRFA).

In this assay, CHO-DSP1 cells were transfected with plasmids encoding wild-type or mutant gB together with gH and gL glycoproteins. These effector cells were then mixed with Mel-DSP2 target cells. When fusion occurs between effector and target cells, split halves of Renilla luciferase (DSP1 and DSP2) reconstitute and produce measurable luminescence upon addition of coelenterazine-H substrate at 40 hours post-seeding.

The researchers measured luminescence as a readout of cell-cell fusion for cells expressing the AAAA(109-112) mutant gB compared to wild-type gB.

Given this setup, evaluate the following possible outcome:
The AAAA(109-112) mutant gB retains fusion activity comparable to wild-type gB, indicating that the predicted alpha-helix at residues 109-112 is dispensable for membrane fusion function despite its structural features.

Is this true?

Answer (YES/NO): NO